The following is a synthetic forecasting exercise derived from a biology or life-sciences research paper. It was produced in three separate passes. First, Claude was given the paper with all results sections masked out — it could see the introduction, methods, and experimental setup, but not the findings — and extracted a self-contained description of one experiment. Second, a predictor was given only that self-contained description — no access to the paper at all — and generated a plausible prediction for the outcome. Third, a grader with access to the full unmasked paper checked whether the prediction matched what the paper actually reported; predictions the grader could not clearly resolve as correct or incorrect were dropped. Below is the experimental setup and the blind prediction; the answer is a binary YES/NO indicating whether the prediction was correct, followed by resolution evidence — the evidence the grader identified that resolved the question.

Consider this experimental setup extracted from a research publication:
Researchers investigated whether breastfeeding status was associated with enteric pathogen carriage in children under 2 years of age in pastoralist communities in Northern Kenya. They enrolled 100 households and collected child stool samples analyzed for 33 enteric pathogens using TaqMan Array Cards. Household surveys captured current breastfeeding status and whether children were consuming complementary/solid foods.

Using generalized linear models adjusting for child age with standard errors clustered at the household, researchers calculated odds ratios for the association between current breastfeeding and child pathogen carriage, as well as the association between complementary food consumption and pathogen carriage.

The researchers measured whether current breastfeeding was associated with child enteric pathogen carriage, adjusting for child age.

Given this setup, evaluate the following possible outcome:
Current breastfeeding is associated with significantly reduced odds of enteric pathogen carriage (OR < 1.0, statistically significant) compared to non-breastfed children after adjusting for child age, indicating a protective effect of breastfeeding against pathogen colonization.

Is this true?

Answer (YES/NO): YES